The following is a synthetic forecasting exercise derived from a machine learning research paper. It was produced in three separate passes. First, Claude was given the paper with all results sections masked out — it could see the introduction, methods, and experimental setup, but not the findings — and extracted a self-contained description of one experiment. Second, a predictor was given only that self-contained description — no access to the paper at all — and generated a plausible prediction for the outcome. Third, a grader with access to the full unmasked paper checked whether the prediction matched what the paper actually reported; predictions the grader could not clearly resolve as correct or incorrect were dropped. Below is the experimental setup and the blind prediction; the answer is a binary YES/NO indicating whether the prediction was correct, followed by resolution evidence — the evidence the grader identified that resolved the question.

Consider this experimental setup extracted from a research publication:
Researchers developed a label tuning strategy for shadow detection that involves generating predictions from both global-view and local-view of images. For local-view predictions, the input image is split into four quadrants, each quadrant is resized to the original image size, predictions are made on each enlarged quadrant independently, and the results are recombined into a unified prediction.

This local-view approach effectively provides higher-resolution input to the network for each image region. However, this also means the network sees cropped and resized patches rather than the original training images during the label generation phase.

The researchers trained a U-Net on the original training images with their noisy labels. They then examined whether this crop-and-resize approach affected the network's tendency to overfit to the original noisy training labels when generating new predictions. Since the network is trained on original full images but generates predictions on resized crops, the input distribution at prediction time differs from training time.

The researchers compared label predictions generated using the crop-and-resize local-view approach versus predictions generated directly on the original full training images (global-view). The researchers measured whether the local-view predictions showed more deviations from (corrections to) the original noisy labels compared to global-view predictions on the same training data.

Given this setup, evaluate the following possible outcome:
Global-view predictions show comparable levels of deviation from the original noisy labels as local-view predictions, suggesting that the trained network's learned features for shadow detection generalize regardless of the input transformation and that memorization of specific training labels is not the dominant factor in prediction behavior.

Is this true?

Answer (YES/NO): NO